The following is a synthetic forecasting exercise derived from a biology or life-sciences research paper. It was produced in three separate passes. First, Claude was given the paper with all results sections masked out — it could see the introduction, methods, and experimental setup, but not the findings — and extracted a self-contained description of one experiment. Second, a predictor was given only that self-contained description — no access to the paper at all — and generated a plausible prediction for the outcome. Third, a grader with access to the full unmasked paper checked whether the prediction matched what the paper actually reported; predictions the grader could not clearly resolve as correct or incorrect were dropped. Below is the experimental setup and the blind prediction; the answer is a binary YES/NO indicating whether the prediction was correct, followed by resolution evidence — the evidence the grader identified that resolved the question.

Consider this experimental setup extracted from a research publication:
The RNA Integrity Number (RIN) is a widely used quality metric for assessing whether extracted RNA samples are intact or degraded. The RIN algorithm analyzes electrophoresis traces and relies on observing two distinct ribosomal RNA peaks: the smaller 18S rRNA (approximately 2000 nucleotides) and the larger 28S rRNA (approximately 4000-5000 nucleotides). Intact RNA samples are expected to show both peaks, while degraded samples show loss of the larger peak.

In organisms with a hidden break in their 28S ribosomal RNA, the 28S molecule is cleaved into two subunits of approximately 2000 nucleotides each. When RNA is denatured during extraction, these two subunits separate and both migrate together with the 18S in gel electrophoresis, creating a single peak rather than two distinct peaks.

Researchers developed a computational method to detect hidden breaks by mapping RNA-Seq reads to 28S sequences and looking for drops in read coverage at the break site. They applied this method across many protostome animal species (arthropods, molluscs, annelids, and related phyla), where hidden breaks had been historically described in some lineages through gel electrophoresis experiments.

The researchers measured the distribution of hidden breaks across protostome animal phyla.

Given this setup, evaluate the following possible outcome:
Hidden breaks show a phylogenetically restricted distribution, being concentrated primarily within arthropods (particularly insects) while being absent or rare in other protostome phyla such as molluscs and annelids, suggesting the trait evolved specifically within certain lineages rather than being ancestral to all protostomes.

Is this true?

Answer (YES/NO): NO